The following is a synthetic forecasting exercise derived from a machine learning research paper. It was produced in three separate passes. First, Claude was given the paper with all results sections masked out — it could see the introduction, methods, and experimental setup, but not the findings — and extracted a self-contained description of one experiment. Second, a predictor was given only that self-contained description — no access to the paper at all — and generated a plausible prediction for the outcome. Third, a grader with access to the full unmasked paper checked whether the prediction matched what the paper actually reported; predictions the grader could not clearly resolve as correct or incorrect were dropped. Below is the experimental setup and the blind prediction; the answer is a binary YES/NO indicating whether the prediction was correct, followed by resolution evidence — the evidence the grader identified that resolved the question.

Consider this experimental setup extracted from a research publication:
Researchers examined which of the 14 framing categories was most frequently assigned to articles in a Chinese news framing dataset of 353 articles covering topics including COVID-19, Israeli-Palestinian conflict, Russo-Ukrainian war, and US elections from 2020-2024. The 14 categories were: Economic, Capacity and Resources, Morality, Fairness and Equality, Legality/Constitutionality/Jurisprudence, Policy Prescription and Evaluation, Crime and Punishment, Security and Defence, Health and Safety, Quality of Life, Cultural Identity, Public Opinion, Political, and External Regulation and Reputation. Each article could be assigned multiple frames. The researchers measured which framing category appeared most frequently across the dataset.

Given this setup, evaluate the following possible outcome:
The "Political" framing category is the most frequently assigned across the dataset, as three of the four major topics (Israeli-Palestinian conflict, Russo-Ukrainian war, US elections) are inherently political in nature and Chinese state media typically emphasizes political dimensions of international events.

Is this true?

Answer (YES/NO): NO